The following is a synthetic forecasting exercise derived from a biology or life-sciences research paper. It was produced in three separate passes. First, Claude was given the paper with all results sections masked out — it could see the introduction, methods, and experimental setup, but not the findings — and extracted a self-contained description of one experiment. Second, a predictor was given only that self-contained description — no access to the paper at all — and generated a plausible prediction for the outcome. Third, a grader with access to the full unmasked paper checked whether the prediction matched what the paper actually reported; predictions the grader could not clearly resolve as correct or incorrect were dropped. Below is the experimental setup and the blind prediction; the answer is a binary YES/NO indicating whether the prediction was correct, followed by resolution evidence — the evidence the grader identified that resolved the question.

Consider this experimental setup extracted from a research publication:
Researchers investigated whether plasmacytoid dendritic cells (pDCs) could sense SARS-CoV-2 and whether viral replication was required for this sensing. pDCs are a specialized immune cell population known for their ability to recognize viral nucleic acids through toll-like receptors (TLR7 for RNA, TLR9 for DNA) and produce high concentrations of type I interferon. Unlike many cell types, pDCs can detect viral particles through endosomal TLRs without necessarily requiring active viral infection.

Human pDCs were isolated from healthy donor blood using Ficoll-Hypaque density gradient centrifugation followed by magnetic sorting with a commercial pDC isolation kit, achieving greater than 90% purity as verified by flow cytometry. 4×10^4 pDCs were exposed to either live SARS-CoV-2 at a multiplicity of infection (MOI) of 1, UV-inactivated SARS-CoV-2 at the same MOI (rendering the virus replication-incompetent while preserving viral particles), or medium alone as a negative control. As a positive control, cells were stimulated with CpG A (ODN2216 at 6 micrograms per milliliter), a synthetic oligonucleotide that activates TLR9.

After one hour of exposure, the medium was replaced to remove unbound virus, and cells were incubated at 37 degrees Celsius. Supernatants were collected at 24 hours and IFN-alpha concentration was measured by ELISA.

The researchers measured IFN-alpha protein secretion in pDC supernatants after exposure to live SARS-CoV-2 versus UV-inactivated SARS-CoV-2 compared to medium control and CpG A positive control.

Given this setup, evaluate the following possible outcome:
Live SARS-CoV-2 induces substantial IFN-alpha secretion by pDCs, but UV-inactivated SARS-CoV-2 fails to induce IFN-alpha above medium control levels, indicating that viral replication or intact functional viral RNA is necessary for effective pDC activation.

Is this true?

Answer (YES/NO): NO